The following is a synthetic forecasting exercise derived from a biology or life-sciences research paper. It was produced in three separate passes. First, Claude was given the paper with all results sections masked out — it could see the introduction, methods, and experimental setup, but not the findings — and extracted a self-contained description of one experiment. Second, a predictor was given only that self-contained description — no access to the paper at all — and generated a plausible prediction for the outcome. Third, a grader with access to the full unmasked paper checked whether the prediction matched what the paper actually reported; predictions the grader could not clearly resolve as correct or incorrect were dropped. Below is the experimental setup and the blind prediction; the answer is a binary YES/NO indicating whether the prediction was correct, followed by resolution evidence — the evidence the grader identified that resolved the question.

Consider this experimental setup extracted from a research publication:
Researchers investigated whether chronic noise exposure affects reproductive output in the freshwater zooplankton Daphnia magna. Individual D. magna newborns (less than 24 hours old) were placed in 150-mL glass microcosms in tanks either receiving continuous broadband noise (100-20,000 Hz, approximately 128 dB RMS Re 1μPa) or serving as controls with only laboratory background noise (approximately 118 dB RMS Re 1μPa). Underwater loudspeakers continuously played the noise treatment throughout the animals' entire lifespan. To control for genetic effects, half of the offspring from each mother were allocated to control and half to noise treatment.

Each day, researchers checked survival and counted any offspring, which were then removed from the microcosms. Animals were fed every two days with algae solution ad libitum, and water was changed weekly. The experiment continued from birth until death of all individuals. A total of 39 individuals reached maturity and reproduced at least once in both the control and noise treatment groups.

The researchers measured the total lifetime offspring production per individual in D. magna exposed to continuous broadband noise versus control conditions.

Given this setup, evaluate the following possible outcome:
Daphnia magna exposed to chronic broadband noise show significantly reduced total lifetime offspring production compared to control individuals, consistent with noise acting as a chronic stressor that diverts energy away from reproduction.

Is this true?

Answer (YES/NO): NO